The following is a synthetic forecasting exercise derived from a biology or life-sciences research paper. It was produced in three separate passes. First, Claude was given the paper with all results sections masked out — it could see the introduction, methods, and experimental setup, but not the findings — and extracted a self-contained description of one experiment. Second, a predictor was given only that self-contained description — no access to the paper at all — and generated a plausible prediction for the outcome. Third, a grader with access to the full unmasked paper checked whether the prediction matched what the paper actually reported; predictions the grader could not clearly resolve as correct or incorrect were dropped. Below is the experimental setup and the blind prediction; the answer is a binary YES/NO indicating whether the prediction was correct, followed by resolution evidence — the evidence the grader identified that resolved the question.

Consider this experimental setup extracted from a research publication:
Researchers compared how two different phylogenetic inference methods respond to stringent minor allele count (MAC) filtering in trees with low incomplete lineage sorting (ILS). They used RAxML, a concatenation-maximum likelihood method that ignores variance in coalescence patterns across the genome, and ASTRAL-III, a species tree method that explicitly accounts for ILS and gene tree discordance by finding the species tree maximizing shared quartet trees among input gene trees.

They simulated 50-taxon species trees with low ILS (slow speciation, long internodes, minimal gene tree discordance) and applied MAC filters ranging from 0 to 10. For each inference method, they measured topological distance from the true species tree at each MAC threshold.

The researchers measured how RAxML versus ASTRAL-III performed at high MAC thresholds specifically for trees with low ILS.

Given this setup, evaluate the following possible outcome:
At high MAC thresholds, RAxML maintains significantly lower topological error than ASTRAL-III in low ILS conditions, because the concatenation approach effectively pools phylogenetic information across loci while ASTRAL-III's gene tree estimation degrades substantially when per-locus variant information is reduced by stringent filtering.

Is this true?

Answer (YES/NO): YES